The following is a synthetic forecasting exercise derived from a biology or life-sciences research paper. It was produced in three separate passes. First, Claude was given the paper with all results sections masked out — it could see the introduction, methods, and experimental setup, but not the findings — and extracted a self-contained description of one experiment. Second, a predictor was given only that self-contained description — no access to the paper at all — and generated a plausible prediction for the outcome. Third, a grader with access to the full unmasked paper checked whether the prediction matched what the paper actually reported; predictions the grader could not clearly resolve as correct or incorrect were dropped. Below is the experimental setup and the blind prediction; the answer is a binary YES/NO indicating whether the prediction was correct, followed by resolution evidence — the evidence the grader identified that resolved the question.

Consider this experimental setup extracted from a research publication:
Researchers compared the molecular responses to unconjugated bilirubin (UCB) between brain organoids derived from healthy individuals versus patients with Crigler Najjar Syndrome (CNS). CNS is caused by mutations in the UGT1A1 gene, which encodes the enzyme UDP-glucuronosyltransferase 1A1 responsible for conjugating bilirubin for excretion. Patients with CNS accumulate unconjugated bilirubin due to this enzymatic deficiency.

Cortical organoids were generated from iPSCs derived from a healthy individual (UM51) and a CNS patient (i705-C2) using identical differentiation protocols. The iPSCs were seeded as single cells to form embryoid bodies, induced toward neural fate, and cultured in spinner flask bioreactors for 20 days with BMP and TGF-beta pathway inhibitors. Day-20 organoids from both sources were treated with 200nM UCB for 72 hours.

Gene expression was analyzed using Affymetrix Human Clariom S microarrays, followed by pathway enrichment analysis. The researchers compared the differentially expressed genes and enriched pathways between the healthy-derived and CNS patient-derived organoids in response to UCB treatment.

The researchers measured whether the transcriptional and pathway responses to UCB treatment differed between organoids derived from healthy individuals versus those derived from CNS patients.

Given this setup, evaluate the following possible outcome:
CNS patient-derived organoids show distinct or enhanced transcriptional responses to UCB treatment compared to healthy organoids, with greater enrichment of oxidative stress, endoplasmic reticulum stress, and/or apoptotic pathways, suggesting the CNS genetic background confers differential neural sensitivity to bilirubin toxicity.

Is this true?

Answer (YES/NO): NO